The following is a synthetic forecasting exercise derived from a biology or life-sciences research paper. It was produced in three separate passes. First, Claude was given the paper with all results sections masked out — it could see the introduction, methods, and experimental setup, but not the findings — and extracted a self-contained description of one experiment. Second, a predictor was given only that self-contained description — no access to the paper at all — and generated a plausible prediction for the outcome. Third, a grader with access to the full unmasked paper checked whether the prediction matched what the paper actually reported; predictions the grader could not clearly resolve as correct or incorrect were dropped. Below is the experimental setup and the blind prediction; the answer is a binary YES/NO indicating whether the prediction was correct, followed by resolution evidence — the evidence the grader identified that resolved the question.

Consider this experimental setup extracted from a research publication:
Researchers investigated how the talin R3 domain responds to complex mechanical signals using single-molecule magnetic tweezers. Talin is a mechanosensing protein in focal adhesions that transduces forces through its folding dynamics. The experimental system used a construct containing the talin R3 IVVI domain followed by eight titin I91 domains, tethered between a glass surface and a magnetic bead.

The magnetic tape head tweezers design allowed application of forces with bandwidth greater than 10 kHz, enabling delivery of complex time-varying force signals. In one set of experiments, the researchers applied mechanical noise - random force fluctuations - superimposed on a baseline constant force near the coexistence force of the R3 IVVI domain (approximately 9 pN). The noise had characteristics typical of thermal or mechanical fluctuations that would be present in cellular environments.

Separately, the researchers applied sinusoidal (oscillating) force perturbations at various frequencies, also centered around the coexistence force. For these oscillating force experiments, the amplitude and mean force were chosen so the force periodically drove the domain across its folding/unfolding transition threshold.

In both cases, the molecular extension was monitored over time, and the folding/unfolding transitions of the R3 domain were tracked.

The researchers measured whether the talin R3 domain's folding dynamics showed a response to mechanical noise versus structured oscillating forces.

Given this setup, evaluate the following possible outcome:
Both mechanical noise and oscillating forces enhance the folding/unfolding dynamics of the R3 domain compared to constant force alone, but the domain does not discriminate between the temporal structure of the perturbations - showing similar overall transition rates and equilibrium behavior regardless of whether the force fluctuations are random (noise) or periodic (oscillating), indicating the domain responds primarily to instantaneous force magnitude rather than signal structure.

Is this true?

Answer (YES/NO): NO